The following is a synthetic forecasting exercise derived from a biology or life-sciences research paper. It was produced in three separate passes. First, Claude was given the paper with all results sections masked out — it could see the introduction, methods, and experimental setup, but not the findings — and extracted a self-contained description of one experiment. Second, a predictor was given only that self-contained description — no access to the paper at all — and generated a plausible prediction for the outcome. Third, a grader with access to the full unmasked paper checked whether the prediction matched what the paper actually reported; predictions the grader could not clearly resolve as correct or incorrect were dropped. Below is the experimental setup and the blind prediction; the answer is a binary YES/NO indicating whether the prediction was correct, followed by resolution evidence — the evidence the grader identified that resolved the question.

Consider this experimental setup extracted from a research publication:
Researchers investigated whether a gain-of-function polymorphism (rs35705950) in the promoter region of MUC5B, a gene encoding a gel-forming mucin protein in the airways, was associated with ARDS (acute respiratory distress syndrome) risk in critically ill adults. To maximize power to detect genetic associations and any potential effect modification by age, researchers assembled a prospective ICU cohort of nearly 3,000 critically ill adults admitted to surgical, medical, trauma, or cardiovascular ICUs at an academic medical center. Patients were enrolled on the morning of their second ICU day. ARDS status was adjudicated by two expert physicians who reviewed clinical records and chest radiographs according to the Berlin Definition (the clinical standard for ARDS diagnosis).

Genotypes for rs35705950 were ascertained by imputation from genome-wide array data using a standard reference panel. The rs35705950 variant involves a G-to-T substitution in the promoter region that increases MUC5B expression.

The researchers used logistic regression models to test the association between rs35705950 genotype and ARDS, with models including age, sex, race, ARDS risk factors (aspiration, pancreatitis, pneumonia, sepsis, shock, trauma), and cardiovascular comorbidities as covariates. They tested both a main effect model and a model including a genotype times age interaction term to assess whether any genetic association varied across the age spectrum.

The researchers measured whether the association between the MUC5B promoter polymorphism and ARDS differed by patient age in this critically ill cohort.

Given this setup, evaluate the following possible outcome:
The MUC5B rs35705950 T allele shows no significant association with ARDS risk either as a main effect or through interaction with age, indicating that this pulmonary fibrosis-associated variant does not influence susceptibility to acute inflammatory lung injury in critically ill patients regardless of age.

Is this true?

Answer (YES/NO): NO